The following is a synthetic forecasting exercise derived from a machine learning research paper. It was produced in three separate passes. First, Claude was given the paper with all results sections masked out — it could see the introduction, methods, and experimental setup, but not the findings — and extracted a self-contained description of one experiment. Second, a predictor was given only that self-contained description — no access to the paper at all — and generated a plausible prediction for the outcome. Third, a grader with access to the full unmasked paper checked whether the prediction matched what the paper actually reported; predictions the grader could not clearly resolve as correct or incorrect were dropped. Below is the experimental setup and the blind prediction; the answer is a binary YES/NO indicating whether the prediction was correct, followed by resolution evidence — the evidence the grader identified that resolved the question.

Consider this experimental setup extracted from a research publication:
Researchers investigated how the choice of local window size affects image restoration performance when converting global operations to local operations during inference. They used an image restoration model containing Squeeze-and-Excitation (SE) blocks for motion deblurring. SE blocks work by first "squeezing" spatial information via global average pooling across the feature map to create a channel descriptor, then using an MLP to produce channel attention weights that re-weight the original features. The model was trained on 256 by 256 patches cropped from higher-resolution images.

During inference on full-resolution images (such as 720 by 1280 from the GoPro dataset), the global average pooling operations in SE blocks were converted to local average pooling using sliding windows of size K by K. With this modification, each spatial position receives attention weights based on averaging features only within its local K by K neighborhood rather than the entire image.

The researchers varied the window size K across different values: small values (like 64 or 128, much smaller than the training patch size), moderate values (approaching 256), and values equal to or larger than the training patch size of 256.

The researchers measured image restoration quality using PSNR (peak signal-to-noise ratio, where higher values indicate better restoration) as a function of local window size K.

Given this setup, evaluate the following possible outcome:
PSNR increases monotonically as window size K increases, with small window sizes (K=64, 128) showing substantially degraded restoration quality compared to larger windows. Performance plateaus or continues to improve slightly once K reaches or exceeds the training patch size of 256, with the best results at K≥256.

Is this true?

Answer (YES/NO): NO